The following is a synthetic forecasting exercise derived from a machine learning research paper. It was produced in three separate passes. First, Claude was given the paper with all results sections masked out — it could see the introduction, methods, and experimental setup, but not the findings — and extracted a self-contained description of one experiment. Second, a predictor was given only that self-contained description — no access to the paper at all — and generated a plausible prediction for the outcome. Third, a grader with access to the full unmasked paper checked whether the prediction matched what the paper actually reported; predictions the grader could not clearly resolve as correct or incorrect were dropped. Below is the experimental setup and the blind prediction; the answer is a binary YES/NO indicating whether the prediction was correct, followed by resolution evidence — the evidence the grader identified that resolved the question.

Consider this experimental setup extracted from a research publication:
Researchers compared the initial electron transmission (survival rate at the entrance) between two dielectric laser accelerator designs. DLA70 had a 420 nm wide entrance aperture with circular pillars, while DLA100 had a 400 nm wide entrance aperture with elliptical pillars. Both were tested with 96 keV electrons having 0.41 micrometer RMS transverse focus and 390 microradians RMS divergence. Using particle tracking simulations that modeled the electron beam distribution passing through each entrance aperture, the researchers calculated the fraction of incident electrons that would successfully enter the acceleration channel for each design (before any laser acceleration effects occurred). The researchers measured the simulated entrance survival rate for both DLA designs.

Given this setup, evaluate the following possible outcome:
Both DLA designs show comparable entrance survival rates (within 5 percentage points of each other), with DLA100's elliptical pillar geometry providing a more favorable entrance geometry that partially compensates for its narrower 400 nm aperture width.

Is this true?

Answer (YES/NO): NO